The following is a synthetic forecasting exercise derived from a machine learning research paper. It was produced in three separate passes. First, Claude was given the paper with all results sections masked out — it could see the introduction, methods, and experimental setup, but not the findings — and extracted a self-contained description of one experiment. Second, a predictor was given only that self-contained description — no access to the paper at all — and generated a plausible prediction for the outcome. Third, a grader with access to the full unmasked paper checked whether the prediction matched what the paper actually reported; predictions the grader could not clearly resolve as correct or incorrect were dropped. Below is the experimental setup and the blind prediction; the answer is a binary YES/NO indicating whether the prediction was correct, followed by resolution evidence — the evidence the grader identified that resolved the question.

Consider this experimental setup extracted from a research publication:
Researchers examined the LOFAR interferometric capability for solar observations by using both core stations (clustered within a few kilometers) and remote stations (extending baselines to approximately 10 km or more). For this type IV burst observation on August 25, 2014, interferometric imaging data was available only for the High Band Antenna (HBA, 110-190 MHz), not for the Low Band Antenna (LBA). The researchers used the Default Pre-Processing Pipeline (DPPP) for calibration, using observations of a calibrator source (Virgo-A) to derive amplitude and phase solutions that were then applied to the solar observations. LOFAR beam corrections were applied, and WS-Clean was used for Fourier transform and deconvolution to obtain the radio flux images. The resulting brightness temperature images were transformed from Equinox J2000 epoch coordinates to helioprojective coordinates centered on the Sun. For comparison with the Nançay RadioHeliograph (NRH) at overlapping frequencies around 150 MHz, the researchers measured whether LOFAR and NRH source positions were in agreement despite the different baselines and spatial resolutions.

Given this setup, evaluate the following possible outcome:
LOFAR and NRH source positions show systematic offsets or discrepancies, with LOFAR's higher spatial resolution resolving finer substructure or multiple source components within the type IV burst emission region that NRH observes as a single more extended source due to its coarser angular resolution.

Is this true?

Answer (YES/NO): NO